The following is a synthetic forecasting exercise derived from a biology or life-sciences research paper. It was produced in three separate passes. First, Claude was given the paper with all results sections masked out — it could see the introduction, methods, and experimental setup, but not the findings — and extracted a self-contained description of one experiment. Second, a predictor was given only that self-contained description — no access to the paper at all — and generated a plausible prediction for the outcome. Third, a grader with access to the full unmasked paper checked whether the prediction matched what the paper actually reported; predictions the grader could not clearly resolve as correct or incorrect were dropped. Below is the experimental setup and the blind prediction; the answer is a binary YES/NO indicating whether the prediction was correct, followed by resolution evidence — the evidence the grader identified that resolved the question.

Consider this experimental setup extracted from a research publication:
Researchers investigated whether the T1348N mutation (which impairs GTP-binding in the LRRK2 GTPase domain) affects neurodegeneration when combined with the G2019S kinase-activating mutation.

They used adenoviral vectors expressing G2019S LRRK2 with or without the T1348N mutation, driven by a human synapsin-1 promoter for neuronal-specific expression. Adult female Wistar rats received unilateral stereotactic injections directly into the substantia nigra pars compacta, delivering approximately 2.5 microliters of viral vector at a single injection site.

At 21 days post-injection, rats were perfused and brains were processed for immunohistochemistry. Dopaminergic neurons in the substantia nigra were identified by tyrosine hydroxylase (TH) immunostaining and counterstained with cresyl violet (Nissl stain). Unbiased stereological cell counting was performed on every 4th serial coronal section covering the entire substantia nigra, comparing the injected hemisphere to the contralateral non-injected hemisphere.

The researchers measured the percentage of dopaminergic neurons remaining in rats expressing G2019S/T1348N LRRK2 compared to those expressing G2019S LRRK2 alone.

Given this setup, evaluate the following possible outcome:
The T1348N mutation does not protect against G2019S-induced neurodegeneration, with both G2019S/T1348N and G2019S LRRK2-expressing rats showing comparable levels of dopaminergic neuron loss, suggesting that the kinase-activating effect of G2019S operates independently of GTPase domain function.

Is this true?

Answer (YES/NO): NO